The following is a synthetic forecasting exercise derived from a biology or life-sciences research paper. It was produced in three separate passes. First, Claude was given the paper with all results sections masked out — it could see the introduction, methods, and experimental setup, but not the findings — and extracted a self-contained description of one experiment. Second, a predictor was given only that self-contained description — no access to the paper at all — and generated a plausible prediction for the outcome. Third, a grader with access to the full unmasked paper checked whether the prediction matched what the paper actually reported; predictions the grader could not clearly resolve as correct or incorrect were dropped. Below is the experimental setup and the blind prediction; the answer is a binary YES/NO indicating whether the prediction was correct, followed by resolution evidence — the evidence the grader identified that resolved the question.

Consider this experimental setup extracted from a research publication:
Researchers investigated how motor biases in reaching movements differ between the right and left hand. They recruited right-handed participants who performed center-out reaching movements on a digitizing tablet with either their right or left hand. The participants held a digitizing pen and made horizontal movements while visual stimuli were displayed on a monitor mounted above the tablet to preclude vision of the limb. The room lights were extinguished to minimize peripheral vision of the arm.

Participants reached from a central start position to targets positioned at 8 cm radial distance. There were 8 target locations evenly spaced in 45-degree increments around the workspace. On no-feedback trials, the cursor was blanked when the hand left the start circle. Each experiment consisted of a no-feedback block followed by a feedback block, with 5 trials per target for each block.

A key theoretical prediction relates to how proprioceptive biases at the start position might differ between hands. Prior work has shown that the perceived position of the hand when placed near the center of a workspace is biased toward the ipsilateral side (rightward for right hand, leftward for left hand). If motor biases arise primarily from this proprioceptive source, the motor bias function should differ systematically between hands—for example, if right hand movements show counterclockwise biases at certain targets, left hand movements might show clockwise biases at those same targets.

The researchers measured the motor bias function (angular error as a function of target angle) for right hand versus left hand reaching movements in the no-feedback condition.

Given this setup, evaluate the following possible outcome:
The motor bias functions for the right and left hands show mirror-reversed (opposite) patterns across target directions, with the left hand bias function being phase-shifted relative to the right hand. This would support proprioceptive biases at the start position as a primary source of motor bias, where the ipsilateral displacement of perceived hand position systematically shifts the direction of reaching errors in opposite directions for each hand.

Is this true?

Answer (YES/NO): NO